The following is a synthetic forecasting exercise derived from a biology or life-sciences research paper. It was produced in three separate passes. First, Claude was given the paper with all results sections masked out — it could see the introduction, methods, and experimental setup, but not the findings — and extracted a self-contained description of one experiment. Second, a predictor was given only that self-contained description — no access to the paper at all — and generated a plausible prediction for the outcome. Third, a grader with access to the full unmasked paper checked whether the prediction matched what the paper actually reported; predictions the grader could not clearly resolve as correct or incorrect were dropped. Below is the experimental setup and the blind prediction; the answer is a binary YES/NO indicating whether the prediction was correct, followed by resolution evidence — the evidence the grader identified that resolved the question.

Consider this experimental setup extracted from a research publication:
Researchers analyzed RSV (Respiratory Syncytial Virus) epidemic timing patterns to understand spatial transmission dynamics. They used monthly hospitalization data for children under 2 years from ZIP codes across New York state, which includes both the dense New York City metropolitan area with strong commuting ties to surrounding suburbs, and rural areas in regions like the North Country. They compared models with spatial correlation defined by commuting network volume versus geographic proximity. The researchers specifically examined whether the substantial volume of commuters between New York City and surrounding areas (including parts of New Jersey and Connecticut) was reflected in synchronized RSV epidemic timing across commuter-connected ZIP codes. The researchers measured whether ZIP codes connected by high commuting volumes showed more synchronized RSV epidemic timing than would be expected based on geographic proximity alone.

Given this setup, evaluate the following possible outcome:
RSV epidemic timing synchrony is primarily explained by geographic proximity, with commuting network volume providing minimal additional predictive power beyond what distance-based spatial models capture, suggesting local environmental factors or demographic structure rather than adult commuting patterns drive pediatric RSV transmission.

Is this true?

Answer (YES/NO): YES